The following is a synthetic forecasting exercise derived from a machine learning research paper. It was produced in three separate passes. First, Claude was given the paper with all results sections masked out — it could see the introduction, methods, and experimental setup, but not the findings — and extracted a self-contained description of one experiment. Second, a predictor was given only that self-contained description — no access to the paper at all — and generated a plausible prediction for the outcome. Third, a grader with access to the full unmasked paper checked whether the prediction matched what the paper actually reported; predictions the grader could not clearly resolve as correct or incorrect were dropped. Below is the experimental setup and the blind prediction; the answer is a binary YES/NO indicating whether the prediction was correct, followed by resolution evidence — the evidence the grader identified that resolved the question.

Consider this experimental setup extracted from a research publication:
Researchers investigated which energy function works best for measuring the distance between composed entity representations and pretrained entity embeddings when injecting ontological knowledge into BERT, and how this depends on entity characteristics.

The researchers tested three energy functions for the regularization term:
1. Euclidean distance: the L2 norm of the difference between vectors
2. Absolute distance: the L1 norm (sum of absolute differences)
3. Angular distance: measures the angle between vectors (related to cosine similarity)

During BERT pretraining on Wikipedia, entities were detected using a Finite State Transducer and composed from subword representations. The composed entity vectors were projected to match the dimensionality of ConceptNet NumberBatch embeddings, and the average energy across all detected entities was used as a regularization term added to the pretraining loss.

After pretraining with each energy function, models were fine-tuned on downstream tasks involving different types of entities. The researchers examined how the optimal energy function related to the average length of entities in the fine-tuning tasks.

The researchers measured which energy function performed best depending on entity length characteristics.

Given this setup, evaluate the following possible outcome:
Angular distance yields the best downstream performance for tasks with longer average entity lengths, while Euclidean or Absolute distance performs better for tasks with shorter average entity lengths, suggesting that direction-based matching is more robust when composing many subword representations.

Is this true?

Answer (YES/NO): NO